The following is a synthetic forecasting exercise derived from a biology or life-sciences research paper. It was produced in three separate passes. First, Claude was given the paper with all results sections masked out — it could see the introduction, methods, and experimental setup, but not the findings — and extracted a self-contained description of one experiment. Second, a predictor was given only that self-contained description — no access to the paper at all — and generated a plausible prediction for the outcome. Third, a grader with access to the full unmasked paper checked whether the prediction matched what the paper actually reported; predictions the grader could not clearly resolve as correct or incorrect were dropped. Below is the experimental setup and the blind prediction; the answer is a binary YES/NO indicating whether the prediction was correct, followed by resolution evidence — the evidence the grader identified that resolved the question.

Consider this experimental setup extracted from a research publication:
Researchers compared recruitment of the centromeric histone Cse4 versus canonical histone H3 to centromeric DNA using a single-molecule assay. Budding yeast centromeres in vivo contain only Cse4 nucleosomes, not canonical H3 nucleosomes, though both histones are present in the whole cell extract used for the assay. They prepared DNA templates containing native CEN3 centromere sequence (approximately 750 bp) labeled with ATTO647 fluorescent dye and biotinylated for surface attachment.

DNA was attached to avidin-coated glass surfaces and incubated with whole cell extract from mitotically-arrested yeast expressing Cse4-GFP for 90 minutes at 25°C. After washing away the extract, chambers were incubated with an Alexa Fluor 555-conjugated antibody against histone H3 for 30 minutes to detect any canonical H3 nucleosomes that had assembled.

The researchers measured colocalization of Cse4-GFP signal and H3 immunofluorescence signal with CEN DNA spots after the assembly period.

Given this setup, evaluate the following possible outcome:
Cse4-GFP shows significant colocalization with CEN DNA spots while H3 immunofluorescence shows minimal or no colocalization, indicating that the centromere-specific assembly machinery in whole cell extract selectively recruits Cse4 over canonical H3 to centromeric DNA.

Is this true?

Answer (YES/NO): YES